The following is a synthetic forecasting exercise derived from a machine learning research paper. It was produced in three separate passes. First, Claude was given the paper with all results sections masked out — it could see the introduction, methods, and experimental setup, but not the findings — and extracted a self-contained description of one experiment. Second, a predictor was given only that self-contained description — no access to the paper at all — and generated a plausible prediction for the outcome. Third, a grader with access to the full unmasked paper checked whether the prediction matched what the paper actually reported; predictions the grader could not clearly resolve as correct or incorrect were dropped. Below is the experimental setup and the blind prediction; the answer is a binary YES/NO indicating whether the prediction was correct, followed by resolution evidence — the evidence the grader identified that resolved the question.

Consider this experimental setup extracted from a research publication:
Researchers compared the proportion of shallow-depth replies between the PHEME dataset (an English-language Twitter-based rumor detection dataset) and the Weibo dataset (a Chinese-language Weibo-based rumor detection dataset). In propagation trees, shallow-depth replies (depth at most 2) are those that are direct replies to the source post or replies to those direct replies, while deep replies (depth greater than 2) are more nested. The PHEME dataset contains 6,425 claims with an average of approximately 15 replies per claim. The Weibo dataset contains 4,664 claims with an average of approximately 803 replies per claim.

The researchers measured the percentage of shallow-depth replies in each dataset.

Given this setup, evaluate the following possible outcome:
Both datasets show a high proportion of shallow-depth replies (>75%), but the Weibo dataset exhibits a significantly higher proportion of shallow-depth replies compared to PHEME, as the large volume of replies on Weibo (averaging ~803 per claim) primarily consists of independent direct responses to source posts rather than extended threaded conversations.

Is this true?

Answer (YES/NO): NO